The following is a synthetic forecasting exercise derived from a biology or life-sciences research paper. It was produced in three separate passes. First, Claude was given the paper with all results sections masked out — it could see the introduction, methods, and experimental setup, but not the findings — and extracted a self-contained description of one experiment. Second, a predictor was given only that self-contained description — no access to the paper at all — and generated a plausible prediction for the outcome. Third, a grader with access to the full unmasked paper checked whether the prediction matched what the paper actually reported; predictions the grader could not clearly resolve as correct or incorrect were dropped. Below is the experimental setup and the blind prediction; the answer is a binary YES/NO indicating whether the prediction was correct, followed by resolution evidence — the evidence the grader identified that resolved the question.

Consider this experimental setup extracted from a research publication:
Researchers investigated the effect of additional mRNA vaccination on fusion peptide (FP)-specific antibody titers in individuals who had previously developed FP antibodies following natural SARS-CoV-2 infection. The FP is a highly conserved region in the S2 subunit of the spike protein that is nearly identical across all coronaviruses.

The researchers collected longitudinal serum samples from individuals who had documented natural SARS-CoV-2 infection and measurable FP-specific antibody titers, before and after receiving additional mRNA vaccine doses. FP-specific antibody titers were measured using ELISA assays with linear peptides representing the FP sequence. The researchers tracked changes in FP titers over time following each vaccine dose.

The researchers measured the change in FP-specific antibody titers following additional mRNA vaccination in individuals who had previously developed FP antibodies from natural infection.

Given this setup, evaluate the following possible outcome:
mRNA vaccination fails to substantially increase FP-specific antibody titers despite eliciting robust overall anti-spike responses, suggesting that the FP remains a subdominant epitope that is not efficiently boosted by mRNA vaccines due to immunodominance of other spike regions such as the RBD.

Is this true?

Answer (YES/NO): YES